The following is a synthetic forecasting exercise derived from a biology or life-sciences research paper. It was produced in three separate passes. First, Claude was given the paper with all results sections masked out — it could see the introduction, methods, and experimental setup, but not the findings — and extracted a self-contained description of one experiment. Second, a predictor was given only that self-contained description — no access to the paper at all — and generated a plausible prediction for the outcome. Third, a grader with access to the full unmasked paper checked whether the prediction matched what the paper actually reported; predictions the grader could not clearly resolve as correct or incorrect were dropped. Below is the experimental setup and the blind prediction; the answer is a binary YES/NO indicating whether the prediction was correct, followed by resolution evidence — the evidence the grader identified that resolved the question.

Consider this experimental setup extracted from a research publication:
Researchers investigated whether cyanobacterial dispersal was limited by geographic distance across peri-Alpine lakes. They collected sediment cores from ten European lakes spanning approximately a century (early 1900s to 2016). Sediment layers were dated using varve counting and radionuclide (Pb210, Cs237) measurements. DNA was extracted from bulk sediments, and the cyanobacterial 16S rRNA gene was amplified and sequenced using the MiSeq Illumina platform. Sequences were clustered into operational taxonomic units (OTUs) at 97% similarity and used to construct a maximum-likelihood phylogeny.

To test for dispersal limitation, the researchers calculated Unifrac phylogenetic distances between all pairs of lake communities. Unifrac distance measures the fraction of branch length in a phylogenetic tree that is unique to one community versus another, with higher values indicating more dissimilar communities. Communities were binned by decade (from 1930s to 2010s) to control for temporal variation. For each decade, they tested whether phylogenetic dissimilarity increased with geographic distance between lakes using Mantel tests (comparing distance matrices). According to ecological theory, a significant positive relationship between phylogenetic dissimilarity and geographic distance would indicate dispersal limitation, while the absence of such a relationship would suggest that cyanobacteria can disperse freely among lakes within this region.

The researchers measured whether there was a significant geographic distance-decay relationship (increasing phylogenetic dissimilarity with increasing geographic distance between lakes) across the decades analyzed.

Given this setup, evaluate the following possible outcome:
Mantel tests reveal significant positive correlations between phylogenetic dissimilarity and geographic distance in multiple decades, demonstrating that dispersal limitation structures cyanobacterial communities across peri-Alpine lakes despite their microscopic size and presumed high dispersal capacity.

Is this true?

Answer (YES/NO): NO